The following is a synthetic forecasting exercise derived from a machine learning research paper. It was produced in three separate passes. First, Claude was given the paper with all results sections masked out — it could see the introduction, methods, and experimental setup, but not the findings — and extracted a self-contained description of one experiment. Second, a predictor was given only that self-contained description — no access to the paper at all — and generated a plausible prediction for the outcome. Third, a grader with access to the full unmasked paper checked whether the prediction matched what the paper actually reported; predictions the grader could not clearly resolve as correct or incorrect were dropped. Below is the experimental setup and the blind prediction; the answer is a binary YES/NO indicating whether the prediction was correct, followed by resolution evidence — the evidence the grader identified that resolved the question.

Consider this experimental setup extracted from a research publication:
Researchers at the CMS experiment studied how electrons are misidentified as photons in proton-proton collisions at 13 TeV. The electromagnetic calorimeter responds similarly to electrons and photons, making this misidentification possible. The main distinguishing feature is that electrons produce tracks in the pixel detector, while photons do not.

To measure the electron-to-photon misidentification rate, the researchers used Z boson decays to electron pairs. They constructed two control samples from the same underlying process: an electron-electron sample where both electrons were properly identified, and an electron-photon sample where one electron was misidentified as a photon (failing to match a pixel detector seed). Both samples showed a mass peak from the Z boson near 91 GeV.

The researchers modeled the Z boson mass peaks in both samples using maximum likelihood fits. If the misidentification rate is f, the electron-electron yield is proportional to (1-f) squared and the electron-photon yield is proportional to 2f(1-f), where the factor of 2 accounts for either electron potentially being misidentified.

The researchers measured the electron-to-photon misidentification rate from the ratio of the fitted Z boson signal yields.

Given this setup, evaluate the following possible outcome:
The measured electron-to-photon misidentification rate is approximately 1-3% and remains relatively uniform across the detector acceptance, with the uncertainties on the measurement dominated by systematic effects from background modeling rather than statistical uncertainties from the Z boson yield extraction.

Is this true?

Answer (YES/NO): NO